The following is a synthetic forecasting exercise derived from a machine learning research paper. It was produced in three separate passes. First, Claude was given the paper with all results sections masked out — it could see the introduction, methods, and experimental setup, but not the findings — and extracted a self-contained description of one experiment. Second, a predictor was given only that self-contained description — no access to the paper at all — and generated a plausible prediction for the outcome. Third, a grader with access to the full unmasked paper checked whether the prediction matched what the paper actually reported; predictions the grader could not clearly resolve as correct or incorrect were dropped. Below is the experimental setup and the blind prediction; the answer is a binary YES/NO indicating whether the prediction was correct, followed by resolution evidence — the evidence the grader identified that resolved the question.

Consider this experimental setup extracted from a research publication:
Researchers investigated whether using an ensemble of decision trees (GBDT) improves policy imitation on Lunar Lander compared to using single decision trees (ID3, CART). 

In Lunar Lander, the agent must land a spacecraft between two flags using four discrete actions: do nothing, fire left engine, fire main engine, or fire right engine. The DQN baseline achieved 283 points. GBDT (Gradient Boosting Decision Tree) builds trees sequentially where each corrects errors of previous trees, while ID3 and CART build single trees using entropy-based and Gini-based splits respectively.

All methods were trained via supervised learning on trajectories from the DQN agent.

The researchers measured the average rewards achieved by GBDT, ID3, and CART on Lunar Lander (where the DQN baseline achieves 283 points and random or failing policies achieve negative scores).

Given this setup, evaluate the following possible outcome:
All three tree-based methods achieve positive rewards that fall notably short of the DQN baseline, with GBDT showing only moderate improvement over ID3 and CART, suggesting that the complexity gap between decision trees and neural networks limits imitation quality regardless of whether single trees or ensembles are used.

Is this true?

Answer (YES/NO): NO